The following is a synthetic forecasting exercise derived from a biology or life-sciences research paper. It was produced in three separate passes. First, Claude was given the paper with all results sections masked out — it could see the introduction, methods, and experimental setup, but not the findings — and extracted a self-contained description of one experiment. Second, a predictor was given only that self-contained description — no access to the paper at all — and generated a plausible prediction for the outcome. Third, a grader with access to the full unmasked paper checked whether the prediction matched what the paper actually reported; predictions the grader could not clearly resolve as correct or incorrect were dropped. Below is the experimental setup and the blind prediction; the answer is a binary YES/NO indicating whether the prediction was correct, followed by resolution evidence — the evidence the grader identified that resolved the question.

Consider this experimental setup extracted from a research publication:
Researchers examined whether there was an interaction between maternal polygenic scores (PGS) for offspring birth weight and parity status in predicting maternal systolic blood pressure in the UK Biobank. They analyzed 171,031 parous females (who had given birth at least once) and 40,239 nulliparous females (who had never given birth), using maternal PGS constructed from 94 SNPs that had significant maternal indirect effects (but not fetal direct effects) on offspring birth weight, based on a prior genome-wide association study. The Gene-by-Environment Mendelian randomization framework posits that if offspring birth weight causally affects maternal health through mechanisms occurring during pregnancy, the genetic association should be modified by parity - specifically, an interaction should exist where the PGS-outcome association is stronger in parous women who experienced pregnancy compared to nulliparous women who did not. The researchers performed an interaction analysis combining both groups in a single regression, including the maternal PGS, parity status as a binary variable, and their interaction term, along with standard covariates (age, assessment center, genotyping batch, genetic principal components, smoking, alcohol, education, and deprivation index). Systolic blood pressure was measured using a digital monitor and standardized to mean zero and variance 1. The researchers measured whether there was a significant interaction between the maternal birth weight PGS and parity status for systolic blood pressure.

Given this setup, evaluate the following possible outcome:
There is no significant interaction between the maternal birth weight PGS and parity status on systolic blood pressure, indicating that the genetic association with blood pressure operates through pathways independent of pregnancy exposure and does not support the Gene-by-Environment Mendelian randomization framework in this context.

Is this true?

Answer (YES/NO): YES